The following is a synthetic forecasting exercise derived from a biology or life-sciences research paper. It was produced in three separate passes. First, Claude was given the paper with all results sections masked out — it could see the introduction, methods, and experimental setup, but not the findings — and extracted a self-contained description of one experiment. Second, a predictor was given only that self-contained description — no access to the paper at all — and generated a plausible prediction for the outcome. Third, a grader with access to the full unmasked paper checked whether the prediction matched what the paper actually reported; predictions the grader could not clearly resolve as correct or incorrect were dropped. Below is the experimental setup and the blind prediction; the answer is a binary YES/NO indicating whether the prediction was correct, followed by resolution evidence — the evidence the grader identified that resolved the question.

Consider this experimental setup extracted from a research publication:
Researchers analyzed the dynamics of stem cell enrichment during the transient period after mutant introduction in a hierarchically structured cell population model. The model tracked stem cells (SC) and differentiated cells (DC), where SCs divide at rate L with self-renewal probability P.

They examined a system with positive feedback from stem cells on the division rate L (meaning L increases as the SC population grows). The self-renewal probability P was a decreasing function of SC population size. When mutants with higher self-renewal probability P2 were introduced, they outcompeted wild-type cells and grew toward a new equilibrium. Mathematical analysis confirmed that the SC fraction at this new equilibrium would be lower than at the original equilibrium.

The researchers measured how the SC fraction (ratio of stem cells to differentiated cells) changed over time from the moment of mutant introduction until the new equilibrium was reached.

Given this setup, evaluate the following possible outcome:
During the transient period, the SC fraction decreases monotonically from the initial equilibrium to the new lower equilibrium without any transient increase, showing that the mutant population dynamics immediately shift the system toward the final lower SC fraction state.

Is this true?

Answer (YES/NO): NO